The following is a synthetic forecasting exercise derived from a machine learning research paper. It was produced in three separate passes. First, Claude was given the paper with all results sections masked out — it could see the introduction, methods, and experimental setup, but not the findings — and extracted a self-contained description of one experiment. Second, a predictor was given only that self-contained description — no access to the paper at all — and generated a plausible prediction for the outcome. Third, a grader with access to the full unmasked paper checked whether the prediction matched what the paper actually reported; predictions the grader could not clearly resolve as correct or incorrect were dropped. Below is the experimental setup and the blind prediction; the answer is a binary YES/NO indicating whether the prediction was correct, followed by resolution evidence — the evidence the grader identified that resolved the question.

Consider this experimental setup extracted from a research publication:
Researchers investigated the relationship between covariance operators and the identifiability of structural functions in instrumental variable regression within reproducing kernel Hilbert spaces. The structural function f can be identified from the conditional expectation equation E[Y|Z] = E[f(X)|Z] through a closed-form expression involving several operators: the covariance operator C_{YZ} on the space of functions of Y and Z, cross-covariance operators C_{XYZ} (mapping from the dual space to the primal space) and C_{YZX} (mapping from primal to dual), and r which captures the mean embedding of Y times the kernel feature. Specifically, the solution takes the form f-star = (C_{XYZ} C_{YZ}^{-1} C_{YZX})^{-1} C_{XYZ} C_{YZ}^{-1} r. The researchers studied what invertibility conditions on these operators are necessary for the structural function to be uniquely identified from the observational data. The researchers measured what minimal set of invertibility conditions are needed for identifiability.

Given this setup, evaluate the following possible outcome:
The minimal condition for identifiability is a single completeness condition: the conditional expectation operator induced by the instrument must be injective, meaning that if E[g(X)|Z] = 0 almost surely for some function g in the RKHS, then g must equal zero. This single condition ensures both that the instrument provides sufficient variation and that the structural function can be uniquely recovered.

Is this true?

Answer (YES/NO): NO